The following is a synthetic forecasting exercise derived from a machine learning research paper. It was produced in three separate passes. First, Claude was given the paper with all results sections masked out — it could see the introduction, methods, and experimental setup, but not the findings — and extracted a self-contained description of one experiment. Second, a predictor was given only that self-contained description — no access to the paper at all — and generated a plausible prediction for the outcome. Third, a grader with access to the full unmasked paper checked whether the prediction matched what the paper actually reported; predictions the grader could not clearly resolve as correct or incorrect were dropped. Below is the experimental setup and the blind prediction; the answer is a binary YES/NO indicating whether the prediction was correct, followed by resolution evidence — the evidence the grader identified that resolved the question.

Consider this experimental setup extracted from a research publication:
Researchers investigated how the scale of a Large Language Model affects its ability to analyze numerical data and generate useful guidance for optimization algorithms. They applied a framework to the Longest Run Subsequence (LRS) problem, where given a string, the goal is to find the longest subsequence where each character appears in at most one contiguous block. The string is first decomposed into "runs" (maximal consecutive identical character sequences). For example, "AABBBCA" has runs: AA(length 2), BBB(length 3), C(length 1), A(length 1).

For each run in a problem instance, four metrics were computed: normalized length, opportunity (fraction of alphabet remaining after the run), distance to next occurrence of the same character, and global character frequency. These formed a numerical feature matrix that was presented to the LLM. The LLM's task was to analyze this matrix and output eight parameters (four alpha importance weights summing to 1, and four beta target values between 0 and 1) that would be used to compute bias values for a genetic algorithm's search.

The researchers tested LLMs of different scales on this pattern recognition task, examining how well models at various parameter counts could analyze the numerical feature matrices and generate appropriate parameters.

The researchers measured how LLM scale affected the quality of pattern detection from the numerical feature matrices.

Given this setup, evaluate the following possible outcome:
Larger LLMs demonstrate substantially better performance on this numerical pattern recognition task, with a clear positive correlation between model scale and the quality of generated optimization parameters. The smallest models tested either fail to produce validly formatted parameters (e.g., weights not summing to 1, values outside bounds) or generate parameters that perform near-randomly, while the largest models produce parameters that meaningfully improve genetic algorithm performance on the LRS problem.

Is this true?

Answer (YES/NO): NO